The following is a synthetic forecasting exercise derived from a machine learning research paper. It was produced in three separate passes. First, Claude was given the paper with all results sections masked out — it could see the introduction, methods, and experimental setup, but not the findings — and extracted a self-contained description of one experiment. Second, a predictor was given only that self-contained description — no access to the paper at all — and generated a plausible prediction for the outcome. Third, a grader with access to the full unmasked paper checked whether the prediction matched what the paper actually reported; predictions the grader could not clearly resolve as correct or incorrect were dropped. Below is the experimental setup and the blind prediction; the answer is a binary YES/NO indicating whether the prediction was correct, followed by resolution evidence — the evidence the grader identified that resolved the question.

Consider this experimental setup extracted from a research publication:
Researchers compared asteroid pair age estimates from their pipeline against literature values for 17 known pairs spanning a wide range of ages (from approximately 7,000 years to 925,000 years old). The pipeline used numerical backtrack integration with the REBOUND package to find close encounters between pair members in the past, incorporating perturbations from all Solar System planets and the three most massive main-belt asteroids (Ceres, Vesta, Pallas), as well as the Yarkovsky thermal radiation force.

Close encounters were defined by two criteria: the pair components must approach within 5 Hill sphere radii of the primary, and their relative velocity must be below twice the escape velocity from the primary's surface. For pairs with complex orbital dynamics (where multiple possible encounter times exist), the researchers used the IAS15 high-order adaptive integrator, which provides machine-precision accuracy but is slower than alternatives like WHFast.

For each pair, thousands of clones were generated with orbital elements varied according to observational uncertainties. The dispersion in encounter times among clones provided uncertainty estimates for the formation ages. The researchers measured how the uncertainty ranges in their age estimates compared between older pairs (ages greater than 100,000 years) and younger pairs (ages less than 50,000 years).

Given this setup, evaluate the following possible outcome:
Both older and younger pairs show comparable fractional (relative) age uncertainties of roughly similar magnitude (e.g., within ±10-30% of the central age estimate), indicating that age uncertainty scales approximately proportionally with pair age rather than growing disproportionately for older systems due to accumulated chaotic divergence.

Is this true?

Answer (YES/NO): NO